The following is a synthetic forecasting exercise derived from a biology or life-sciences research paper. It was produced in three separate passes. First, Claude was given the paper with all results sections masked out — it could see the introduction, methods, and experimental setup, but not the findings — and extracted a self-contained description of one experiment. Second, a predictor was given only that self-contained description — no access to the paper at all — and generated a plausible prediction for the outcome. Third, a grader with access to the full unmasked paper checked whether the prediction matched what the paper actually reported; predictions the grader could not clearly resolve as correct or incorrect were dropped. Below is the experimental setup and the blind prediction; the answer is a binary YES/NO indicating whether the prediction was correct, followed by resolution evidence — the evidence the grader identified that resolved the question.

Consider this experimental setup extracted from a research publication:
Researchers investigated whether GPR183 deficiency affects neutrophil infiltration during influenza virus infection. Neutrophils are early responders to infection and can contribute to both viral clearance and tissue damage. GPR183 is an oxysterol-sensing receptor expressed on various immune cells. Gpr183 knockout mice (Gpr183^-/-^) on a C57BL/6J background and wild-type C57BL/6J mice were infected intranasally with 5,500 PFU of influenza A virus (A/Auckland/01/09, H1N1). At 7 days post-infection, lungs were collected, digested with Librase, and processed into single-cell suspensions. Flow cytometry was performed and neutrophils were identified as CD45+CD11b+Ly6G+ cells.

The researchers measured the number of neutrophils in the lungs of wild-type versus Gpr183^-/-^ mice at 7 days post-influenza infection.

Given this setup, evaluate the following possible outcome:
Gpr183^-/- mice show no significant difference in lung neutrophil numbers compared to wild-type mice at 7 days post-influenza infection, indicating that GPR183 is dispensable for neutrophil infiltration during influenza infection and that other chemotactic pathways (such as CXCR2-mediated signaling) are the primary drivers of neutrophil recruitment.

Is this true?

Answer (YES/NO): YES